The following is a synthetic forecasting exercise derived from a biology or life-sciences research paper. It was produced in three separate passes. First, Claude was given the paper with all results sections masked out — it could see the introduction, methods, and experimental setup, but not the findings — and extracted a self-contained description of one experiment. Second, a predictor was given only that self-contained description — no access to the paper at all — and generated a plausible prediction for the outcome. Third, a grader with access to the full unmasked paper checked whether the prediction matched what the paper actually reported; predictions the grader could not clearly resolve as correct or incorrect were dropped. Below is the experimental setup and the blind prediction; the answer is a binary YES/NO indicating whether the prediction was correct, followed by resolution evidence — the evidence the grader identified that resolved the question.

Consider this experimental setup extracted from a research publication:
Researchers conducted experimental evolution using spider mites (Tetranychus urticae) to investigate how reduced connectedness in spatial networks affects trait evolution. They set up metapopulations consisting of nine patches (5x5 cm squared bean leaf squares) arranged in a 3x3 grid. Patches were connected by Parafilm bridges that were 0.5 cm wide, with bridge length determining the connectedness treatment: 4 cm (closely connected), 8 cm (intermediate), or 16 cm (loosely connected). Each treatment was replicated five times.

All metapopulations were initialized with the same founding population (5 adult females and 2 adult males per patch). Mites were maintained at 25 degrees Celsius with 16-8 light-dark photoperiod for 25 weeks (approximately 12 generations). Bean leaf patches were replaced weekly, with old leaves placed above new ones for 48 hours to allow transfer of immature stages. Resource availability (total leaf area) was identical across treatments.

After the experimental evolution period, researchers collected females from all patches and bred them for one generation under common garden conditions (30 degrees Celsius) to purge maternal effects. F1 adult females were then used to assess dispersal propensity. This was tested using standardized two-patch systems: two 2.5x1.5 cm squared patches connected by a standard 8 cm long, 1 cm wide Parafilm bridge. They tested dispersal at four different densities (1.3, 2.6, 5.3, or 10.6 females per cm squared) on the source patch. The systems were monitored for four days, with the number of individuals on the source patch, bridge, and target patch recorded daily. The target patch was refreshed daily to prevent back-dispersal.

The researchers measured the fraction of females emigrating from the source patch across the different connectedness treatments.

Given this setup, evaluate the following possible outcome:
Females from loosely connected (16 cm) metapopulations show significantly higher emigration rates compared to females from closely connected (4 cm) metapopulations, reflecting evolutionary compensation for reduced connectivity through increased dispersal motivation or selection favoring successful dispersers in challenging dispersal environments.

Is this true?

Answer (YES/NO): NO